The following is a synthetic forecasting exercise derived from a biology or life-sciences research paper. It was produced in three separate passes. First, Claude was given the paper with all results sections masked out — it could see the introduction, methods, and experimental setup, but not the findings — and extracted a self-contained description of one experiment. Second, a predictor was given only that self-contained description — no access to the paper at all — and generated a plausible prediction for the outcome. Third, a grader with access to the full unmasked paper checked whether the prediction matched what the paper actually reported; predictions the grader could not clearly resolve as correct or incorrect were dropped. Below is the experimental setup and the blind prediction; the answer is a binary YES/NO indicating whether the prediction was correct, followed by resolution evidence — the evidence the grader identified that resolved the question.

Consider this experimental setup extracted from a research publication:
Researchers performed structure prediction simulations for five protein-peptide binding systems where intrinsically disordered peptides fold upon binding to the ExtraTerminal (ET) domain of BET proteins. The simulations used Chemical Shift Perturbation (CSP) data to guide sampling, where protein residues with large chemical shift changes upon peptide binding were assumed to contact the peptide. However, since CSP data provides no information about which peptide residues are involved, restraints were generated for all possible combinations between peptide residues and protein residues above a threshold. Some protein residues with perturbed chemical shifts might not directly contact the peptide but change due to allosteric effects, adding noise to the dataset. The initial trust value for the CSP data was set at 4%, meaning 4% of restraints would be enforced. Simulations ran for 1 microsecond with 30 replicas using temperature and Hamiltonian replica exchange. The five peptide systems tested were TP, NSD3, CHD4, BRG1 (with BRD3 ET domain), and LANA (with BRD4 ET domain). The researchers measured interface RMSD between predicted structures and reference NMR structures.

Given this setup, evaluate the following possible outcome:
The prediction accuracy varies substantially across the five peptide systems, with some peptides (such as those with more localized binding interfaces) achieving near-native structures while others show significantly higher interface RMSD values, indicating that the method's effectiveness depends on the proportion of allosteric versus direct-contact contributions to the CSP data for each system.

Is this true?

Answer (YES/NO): NO